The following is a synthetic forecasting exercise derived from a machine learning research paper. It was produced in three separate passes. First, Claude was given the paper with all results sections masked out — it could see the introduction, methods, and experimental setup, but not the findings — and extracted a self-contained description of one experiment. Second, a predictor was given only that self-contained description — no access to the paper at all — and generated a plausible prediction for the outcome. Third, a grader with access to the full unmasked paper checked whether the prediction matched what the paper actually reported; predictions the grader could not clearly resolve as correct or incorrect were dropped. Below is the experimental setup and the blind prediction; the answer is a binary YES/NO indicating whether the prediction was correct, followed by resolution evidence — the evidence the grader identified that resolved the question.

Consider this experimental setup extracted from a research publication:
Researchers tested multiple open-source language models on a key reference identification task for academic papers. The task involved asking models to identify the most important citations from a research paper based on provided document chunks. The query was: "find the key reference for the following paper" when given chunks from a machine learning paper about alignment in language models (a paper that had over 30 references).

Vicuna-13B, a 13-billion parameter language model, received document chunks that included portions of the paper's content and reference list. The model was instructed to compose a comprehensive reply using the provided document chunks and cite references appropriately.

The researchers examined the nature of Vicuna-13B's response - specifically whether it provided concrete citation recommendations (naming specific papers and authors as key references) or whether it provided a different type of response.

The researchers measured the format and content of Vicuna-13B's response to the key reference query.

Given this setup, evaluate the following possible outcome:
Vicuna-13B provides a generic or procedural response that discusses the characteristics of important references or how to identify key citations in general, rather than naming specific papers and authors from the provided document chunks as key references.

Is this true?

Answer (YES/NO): YES